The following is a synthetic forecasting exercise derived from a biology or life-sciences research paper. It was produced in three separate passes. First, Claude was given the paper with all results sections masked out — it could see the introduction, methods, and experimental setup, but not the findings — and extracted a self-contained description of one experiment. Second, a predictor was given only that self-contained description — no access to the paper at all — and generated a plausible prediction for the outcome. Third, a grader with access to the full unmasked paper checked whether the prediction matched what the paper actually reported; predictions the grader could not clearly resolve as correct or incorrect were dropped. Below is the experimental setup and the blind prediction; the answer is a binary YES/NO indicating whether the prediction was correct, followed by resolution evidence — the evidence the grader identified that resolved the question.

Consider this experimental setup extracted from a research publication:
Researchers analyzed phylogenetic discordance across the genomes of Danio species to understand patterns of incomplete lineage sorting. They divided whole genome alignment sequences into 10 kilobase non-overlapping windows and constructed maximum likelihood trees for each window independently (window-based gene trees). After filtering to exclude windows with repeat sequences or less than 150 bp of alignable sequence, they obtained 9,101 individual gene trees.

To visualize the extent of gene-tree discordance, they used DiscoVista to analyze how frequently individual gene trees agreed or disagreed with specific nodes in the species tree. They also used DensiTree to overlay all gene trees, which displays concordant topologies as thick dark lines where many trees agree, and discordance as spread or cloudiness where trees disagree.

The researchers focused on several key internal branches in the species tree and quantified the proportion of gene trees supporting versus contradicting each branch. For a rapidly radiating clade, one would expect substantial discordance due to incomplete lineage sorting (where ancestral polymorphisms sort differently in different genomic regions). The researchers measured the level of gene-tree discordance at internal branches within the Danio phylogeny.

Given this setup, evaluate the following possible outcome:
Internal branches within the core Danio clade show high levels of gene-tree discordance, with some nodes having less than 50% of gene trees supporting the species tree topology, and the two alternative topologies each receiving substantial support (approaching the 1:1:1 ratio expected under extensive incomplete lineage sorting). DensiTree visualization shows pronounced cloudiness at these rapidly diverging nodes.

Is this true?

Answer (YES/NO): YES